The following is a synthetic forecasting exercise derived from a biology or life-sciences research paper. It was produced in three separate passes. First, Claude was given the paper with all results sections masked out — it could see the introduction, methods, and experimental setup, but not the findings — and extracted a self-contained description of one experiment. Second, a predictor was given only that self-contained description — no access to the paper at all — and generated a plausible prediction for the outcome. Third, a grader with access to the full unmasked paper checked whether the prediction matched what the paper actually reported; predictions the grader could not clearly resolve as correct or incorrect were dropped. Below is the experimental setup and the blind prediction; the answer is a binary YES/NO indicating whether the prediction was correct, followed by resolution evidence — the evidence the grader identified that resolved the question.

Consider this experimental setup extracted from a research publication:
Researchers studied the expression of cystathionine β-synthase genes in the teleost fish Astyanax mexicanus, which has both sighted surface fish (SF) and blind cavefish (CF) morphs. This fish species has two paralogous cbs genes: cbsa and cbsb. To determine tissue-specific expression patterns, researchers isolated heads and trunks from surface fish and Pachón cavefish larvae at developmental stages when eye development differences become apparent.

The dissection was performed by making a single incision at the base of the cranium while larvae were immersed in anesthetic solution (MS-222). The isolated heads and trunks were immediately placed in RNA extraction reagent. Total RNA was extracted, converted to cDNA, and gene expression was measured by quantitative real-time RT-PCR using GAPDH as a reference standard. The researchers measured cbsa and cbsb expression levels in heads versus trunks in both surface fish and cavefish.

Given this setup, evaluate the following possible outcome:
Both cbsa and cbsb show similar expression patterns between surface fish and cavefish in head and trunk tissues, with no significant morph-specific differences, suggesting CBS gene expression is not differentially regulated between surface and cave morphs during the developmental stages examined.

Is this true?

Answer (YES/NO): NO